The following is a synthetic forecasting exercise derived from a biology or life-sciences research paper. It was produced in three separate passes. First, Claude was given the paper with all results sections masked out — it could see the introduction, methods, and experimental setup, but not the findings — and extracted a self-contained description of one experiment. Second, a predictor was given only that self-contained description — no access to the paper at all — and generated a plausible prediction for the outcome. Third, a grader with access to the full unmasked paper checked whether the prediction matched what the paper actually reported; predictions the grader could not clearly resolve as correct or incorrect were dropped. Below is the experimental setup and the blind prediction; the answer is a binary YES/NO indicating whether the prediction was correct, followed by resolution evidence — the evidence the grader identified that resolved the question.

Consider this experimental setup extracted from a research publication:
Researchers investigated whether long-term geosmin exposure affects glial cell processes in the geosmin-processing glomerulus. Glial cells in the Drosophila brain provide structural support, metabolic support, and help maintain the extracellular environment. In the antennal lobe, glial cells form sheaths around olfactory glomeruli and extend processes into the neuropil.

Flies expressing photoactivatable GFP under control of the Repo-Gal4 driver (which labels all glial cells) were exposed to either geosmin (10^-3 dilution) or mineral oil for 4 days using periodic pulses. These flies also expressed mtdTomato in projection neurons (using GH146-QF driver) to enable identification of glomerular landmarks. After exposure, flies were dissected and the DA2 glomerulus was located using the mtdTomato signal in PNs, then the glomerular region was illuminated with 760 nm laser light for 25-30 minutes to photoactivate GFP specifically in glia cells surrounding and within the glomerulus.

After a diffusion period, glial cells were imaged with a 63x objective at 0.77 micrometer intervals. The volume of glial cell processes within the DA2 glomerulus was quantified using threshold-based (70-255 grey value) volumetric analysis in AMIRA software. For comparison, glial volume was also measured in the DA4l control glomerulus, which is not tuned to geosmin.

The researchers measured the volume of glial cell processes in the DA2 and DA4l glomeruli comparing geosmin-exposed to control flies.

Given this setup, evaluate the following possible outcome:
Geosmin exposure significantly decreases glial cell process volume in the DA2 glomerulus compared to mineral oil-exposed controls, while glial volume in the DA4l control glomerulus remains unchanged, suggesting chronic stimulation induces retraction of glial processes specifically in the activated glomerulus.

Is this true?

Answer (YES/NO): NO